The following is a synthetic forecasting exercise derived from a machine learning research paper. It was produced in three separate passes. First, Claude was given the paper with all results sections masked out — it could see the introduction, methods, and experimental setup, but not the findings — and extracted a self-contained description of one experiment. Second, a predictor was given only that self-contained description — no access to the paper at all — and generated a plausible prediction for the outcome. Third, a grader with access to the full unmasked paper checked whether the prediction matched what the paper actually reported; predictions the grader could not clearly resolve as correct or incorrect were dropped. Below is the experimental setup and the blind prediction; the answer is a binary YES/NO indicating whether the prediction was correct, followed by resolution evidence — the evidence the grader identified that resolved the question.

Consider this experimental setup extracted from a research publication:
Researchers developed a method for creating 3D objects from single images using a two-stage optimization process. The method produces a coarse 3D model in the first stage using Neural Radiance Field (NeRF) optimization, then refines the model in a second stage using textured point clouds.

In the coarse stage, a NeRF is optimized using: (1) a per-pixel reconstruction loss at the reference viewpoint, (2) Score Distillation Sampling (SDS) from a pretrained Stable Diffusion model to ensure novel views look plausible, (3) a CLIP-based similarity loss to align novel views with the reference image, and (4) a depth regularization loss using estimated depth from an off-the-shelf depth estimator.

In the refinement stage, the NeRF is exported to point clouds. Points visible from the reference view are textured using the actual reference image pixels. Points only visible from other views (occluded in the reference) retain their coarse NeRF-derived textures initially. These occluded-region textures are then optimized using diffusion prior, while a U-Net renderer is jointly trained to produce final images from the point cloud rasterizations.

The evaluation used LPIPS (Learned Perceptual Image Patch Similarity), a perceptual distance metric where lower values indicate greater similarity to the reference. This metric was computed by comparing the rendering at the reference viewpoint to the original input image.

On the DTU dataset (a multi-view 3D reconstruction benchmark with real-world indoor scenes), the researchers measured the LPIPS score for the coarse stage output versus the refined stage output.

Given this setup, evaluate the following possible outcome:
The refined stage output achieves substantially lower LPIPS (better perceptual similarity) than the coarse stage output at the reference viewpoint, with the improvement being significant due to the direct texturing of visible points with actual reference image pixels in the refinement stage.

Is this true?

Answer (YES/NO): YES